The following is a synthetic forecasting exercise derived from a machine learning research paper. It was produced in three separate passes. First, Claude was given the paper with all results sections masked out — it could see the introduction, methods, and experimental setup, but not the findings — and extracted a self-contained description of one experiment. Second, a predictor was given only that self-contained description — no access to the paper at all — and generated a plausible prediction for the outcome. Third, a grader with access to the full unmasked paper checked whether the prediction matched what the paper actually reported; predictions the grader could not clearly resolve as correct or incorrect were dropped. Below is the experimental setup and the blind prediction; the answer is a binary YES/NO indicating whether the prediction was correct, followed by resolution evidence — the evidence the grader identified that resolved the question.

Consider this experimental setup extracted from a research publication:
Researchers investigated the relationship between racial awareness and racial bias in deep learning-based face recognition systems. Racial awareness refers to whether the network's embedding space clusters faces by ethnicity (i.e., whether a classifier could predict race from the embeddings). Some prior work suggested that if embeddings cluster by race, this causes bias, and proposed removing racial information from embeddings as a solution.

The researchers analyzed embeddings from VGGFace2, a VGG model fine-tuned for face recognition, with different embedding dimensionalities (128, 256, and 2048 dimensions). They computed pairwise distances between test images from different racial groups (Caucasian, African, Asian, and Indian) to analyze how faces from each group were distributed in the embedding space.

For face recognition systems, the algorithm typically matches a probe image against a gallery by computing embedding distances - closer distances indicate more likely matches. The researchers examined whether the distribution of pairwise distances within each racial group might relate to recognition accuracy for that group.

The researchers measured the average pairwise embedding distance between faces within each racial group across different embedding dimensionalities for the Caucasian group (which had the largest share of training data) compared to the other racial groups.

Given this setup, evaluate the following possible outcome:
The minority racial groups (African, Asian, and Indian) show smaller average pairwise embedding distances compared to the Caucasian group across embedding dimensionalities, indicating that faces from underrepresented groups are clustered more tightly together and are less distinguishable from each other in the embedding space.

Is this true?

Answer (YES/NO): YES